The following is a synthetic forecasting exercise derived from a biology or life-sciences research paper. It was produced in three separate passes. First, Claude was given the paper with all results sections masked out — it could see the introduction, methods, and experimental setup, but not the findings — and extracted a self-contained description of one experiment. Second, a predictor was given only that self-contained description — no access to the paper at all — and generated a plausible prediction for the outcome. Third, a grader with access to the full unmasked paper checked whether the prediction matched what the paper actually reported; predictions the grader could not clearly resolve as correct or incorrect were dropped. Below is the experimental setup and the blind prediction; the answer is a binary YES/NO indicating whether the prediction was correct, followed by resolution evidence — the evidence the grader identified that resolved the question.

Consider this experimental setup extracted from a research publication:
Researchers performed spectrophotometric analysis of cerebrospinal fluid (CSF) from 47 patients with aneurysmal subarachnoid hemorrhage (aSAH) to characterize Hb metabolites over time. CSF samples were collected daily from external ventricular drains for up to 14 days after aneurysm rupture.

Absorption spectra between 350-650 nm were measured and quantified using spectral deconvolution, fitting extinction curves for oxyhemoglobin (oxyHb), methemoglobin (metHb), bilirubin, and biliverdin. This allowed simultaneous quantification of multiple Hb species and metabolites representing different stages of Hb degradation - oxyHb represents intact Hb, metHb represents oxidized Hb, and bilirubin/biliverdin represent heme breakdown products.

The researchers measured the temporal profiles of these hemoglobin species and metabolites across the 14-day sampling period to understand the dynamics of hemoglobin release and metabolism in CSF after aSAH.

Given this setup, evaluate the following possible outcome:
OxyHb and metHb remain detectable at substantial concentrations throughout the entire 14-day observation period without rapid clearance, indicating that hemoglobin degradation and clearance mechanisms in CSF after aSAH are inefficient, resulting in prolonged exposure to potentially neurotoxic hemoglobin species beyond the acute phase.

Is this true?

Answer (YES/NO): NO